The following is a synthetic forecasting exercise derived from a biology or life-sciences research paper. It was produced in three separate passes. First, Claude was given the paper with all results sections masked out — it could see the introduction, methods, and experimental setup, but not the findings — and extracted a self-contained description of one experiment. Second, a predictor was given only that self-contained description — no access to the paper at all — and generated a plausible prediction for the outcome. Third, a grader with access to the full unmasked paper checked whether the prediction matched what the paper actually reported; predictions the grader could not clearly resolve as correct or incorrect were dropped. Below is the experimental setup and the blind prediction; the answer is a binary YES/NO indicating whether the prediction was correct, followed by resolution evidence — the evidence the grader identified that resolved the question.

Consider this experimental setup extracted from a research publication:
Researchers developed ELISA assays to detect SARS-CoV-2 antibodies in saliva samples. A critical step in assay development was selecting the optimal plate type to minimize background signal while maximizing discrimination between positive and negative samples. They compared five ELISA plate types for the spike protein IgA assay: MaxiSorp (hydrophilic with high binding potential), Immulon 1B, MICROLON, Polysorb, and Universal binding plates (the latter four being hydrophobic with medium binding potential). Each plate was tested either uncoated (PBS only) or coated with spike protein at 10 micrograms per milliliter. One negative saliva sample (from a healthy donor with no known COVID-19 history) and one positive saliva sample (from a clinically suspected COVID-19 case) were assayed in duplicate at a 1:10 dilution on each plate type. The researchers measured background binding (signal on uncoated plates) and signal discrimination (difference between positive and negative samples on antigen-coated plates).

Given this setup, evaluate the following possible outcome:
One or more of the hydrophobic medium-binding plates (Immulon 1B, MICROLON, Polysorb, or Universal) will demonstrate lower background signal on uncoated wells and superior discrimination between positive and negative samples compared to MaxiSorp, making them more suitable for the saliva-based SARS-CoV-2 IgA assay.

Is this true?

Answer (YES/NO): YES